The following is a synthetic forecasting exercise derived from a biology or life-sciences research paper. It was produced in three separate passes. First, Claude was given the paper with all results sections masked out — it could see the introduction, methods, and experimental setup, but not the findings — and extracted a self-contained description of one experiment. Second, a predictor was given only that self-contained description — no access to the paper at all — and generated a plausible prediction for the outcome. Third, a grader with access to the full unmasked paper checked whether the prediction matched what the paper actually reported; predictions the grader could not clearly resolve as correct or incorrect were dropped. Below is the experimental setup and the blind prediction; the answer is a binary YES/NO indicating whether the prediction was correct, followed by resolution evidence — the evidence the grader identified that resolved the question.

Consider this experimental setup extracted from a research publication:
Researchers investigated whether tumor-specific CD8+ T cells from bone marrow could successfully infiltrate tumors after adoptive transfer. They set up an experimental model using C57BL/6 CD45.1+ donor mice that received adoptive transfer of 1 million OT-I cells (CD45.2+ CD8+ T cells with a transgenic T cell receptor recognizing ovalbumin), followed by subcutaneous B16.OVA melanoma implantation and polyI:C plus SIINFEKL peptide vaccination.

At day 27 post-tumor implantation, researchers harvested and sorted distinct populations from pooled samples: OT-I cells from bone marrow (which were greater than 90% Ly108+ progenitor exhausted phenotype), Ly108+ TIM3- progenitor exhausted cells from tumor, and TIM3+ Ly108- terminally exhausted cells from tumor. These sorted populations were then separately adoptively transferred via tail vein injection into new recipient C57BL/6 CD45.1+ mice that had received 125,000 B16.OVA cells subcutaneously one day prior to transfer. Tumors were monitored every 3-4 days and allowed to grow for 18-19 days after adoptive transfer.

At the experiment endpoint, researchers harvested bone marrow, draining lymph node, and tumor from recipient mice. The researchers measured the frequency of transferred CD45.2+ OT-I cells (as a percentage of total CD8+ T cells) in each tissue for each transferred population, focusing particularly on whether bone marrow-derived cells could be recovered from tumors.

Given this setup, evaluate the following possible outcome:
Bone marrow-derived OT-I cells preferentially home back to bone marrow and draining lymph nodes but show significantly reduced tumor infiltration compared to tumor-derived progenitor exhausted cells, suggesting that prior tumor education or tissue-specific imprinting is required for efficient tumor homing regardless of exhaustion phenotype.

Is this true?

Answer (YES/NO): NO